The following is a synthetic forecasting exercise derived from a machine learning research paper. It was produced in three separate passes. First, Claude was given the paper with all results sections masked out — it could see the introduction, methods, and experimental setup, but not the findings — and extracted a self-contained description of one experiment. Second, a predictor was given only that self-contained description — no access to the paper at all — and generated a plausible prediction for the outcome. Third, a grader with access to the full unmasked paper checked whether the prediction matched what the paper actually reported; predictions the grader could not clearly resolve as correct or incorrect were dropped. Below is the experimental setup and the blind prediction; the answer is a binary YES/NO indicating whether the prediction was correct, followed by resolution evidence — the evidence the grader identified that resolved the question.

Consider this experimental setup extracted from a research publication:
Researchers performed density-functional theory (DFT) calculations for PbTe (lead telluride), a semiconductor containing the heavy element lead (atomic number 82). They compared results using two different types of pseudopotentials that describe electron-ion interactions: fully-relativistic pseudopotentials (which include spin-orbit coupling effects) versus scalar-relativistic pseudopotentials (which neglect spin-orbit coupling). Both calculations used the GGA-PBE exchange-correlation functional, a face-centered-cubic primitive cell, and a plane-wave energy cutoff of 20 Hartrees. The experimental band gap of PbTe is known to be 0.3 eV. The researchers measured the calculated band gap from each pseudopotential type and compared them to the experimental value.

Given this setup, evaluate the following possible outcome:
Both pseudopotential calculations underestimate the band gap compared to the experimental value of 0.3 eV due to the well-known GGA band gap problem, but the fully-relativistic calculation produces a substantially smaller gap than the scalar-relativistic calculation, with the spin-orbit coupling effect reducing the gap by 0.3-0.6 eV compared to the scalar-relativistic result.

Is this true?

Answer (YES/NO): NO